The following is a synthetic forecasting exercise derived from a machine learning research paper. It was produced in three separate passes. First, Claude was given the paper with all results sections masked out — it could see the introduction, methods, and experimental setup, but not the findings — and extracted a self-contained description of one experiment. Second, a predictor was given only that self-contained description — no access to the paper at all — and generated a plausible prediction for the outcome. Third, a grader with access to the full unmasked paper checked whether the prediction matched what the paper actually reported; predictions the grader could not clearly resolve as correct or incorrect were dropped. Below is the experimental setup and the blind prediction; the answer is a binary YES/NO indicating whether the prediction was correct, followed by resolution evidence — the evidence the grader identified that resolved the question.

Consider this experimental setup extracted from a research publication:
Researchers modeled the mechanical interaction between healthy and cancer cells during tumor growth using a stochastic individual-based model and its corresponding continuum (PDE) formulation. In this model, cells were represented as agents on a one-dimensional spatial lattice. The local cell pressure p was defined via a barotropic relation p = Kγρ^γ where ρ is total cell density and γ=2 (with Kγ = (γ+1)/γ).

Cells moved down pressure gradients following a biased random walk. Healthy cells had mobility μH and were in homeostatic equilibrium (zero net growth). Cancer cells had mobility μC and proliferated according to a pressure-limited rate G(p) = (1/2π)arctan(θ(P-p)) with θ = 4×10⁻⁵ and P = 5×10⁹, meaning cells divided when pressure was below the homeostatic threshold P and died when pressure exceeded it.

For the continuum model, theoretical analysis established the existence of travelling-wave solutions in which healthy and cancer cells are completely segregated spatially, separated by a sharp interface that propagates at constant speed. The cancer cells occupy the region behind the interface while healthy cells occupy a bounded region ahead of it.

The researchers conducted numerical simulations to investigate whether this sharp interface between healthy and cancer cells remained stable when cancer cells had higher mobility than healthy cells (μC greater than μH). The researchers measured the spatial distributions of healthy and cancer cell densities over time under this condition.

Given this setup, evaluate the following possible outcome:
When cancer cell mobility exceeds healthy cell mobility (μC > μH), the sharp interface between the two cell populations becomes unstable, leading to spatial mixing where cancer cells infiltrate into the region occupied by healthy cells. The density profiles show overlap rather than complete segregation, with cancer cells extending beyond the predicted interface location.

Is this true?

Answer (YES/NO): YES